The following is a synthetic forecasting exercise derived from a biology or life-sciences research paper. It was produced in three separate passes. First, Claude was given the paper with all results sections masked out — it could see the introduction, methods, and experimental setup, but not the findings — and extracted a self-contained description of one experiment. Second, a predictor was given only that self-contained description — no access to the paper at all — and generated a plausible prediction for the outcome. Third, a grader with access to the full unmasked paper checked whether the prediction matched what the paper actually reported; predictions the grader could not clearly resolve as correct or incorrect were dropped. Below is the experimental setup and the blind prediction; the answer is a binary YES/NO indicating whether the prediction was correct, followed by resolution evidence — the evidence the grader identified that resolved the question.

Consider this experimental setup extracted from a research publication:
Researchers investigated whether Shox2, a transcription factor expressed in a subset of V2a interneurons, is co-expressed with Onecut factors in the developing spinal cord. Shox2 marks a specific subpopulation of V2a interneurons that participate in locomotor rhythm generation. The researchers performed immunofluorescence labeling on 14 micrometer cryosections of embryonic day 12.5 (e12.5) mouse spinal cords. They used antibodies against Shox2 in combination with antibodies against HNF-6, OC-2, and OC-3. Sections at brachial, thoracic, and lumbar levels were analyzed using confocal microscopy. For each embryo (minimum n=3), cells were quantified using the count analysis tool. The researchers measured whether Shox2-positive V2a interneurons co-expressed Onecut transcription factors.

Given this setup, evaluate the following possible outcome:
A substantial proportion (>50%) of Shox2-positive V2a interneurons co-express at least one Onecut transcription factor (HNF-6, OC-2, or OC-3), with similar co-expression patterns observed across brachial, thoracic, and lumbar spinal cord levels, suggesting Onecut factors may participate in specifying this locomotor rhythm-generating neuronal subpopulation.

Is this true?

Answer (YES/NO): NO